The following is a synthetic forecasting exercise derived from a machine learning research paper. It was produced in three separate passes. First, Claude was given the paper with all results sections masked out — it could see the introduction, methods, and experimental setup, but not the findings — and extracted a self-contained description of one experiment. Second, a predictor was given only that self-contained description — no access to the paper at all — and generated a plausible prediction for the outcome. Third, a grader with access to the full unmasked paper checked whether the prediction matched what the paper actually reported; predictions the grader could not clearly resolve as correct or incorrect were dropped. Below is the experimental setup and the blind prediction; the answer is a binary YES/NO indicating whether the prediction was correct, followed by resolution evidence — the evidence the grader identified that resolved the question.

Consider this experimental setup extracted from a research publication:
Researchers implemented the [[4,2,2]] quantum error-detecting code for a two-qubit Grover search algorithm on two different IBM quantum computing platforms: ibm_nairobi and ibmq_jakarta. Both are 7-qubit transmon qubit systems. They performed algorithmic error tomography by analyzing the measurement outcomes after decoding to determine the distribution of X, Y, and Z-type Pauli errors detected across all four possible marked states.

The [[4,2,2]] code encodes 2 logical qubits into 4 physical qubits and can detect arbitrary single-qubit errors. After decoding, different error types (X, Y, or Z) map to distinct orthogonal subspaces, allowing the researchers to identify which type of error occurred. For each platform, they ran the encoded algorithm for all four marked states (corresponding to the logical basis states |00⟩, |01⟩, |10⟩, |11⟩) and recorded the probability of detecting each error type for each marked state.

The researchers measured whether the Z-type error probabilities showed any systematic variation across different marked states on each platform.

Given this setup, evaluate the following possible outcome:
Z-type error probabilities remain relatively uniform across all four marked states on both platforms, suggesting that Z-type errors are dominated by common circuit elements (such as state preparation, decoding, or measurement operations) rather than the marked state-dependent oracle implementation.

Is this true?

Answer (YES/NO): NO